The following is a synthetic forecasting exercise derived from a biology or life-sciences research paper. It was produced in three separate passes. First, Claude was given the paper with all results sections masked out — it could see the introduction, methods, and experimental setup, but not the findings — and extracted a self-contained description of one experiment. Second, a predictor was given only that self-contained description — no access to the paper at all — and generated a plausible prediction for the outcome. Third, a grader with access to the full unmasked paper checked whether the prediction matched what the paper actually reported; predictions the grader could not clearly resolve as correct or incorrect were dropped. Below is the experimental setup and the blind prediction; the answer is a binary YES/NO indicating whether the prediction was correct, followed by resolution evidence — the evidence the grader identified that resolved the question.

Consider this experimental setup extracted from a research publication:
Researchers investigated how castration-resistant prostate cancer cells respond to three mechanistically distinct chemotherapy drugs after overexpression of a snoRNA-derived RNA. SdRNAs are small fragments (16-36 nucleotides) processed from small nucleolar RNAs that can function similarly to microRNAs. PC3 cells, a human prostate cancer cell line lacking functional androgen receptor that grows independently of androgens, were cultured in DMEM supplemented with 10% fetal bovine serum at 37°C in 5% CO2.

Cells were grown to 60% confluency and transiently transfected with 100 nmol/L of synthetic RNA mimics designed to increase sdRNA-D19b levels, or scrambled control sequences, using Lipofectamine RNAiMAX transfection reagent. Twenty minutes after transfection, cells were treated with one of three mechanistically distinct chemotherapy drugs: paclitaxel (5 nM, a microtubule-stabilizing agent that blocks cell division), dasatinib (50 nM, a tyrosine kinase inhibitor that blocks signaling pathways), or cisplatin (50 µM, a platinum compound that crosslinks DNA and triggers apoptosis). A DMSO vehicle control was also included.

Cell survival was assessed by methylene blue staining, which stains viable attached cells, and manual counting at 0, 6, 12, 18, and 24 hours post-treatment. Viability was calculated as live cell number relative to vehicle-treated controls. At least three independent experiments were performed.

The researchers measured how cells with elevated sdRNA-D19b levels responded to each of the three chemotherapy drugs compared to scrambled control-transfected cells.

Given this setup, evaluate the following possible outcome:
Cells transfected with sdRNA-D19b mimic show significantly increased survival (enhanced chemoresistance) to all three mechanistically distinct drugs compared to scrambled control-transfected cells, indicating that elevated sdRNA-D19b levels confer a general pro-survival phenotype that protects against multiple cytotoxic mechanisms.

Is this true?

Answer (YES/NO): NO